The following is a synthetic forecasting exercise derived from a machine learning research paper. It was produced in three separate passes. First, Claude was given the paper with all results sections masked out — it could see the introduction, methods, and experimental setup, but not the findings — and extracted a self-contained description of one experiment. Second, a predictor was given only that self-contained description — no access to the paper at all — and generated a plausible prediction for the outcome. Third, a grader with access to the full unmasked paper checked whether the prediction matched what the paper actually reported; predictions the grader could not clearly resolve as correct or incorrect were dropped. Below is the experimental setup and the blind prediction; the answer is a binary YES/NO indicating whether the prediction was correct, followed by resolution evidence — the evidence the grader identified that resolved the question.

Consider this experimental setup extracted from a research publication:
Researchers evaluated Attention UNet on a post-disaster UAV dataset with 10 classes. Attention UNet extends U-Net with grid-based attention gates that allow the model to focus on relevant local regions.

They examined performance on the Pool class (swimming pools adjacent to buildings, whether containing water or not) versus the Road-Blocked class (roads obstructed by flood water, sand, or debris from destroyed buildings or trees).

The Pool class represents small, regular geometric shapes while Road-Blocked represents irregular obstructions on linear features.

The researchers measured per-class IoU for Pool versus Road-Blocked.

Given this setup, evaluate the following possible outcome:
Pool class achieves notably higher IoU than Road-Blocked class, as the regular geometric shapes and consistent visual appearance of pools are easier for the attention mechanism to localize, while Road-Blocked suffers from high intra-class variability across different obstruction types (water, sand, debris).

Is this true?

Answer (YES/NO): NO